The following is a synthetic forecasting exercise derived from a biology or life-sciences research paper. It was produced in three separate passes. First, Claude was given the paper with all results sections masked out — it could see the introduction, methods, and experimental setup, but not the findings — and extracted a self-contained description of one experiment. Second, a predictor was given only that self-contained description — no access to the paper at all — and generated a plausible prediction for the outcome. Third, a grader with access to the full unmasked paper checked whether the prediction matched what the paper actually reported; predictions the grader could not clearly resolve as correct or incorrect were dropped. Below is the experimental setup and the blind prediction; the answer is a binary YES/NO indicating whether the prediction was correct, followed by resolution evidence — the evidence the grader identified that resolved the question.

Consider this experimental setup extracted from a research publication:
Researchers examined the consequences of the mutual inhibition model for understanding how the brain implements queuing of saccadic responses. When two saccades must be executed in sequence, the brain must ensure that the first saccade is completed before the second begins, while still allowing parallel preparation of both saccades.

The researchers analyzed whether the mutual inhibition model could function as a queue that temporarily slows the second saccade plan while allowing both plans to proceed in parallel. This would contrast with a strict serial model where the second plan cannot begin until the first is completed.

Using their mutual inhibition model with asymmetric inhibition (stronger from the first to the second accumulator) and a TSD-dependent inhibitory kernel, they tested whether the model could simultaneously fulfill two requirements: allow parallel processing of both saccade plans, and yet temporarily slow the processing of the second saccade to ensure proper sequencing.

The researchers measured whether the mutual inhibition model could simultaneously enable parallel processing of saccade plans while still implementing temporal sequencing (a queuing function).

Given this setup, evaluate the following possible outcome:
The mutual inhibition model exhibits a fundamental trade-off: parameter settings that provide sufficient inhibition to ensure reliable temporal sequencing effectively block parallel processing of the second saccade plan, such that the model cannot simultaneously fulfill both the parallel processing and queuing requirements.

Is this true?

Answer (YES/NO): NO